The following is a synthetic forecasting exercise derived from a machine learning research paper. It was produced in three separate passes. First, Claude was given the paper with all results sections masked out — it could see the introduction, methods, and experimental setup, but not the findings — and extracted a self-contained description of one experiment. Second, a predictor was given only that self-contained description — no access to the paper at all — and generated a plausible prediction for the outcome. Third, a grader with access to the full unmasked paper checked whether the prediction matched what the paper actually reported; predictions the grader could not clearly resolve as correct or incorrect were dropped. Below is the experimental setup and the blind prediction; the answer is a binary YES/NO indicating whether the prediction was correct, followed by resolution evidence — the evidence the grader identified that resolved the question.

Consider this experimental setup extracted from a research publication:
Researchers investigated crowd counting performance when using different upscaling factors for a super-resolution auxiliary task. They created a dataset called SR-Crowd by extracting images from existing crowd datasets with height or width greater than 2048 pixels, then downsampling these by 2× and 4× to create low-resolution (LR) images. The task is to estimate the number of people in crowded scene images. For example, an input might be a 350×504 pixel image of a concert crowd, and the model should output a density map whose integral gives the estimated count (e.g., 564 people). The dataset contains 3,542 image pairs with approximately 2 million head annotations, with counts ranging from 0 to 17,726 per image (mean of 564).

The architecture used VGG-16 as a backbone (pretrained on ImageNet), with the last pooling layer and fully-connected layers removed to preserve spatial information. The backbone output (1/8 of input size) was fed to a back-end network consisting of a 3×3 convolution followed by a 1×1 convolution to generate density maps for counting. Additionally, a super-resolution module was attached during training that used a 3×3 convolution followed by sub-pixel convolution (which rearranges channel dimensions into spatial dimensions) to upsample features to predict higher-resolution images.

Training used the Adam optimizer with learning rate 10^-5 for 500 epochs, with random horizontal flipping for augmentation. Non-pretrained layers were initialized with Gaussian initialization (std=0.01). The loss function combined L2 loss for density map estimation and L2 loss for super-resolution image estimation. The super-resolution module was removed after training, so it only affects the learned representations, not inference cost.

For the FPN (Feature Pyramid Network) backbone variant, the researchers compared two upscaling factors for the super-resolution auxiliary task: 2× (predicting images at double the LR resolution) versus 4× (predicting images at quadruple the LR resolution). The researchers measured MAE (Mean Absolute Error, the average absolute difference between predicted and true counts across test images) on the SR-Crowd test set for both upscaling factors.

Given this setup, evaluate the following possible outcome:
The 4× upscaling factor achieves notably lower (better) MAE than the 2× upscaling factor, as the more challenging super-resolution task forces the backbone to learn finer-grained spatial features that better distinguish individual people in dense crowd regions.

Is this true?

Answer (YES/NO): NO